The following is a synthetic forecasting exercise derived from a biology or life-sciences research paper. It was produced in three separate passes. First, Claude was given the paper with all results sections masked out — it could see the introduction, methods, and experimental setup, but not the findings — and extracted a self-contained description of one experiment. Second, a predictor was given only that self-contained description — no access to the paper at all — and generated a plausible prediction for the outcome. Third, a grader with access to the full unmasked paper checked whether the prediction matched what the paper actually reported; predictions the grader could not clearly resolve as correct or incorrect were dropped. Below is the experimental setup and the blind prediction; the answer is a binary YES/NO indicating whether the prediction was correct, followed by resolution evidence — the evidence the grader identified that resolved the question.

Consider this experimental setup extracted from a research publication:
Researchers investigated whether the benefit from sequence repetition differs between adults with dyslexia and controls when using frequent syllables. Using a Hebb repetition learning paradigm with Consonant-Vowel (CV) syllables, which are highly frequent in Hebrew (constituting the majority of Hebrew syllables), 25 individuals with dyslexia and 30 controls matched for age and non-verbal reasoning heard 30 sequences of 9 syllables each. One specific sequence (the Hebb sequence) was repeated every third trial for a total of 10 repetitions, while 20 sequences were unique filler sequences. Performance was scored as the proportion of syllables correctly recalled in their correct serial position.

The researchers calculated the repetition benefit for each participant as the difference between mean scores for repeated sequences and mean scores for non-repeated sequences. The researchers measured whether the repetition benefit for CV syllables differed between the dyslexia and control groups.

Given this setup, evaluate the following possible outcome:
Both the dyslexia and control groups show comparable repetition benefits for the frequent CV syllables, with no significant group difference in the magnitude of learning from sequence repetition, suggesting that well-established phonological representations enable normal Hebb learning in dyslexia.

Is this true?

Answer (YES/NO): YES